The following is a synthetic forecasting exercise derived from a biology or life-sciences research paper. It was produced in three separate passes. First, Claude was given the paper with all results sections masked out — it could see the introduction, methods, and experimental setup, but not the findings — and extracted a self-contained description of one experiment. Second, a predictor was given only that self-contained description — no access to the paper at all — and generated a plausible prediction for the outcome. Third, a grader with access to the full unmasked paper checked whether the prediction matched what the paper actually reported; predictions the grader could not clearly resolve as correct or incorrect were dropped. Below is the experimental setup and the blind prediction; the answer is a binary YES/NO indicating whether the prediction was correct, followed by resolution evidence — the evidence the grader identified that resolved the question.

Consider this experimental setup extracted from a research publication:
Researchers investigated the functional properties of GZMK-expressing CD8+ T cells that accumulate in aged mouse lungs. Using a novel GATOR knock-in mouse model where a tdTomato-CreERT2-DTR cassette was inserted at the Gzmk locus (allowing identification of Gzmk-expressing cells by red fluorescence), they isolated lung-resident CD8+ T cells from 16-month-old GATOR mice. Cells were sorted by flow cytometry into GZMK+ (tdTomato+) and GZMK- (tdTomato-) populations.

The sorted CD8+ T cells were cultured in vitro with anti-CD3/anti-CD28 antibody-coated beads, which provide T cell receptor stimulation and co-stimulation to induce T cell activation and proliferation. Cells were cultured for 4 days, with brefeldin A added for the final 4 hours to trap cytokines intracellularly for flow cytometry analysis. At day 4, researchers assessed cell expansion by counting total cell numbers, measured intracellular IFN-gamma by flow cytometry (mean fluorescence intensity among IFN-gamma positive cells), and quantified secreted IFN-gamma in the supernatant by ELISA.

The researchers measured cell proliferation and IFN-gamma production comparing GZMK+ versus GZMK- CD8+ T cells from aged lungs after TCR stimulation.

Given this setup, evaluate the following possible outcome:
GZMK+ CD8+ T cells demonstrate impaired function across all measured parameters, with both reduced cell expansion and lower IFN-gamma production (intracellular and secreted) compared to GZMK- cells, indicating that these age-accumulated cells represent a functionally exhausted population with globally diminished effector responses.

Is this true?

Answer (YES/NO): YES